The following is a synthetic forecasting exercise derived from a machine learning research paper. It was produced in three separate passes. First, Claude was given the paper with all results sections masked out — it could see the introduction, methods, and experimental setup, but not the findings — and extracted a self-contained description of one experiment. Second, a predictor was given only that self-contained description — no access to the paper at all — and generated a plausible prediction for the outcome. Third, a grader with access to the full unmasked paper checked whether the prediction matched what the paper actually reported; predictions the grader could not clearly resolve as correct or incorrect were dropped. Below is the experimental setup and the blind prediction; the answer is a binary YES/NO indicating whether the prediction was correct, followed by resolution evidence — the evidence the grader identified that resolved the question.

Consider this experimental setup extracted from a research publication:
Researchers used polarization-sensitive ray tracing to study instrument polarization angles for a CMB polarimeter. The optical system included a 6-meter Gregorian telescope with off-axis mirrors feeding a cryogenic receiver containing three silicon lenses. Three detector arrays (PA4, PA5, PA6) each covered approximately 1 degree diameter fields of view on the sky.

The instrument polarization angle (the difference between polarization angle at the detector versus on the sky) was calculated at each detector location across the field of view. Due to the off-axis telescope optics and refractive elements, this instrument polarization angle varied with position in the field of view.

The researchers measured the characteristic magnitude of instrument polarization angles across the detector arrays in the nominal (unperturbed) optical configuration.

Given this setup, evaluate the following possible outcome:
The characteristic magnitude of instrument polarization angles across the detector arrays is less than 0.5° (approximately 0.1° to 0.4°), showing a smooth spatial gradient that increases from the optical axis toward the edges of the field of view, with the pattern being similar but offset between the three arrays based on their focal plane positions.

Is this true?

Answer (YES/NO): NO